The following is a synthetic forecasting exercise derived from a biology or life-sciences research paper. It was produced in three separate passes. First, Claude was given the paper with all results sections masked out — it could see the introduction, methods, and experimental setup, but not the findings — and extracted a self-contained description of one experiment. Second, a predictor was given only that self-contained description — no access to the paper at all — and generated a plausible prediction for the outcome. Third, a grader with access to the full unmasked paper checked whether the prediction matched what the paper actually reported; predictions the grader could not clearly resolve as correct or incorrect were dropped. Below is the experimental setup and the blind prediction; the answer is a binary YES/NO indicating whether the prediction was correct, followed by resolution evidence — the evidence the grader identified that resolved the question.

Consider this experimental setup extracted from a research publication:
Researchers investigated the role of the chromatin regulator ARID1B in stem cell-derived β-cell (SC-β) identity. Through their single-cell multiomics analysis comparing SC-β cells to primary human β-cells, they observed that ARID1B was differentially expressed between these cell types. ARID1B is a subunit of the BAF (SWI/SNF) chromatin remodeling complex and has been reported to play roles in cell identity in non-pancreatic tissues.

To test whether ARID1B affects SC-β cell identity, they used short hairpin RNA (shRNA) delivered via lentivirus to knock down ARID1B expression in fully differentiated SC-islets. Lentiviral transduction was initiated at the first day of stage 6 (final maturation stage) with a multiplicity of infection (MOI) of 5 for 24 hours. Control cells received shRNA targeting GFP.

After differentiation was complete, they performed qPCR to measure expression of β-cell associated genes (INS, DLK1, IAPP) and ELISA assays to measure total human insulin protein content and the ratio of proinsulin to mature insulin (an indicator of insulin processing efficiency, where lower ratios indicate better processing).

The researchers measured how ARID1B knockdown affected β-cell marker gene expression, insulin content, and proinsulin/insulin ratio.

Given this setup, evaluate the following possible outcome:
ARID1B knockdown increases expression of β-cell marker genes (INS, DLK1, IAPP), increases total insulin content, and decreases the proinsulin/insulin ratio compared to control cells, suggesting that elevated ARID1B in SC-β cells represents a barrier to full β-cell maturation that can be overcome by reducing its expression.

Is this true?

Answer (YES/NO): YES